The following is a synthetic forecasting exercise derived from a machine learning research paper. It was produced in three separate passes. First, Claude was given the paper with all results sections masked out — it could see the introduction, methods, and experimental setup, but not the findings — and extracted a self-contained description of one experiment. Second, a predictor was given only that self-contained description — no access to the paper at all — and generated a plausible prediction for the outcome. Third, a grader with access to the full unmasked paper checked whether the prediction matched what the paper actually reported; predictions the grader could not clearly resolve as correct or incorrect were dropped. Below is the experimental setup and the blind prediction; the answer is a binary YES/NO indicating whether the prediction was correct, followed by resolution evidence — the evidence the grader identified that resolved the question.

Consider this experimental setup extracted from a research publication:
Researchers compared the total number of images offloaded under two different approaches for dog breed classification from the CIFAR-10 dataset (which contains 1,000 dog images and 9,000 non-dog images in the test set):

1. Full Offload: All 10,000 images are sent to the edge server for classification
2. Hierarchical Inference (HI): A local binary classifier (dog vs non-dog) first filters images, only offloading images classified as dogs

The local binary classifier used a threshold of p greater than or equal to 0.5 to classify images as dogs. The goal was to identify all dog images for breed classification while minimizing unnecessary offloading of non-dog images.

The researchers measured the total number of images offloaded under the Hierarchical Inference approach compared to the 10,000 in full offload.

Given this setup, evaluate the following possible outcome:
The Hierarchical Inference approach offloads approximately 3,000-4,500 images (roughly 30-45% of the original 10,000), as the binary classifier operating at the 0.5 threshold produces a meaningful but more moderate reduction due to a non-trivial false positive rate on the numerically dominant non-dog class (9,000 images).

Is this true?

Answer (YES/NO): YES